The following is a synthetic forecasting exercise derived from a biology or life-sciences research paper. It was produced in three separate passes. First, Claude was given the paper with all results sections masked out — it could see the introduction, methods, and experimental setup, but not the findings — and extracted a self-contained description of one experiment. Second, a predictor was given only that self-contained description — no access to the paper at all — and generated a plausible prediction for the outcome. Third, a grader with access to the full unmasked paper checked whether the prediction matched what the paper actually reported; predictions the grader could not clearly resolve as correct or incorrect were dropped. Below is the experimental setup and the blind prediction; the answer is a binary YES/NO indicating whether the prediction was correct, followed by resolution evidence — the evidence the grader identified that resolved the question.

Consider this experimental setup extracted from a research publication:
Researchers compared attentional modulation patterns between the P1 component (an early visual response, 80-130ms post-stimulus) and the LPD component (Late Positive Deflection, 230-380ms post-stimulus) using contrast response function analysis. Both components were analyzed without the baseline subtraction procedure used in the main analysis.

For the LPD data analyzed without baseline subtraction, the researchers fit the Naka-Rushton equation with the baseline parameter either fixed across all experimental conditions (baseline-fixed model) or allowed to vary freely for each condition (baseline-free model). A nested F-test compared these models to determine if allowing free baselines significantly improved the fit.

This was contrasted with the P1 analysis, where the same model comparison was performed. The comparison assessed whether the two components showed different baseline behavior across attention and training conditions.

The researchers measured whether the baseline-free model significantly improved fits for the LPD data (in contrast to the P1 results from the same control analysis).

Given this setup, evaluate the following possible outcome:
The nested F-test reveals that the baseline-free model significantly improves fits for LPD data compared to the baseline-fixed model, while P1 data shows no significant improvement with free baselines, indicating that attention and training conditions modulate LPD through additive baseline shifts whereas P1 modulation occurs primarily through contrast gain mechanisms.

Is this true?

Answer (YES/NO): NO